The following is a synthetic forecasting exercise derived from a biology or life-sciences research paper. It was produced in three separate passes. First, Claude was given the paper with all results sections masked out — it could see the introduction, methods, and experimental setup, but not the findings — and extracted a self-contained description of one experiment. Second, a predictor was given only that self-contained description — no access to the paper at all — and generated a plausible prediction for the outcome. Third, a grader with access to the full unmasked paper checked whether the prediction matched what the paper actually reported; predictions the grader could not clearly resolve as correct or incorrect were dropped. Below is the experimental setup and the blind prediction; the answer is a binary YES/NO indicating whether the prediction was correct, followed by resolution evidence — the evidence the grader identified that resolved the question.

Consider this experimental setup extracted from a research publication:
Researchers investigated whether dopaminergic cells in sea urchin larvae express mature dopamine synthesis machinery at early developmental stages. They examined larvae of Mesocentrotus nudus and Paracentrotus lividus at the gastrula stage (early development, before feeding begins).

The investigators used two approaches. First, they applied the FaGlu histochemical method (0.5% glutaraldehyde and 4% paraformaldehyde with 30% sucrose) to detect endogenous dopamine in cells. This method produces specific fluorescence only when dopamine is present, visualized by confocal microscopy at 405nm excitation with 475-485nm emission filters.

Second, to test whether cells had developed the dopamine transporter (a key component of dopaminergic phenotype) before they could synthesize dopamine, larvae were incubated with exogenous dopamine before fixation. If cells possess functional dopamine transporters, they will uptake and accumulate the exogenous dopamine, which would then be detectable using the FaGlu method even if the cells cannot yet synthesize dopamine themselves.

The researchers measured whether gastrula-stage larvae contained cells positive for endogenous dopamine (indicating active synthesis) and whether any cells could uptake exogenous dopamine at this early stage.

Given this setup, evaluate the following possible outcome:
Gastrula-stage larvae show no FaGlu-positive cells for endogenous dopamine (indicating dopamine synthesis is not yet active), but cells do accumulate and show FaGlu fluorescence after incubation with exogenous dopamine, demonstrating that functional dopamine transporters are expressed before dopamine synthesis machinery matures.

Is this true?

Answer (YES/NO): YES